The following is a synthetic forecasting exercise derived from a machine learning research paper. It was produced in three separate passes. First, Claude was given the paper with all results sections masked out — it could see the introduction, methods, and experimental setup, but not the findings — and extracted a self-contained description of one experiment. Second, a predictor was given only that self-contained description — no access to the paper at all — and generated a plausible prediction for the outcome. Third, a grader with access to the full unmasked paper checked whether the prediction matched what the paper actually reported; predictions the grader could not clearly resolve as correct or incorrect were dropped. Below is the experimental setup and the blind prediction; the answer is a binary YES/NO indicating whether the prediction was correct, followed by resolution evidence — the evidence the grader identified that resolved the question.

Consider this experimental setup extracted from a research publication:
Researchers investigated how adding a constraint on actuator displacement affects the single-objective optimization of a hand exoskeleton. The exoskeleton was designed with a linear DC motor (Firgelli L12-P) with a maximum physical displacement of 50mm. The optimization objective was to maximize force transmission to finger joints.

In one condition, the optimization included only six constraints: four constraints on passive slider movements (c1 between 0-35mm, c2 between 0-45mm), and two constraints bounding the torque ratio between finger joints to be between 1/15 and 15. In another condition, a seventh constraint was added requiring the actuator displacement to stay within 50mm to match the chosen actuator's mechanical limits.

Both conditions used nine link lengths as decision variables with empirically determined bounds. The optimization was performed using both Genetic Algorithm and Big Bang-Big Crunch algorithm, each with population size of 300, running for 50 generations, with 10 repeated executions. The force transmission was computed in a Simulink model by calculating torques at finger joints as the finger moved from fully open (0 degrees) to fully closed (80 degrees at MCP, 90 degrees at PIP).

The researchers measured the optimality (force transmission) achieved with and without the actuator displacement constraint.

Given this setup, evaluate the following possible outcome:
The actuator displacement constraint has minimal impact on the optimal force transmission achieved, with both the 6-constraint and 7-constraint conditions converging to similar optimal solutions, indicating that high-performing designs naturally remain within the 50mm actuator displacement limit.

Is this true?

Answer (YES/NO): NO